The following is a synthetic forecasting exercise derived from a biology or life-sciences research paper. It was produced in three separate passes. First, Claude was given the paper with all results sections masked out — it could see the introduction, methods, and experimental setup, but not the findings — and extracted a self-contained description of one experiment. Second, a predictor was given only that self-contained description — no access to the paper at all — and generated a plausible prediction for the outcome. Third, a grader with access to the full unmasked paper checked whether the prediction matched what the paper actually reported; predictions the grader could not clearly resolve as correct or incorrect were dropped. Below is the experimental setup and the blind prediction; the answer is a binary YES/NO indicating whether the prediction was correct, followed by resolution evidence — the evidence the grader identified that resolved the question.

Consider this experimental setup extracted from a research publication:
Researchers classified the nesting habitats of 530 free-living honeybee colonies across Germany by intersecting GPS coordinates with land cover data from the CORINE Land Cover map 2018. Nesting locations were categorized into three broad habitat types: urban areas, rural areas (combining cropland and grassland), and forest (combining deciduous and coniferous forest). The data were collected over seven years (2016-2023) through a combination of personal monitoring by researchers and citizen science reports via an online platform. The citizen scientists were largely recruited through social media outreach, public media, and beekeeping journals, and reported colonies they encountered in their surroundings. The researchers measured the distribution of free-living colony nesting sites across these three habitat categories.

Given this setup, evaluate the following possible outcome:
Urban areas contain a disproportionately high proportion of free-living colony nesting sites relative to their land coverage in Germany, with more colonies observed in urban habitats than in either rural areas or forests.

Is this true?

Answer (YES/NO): YES